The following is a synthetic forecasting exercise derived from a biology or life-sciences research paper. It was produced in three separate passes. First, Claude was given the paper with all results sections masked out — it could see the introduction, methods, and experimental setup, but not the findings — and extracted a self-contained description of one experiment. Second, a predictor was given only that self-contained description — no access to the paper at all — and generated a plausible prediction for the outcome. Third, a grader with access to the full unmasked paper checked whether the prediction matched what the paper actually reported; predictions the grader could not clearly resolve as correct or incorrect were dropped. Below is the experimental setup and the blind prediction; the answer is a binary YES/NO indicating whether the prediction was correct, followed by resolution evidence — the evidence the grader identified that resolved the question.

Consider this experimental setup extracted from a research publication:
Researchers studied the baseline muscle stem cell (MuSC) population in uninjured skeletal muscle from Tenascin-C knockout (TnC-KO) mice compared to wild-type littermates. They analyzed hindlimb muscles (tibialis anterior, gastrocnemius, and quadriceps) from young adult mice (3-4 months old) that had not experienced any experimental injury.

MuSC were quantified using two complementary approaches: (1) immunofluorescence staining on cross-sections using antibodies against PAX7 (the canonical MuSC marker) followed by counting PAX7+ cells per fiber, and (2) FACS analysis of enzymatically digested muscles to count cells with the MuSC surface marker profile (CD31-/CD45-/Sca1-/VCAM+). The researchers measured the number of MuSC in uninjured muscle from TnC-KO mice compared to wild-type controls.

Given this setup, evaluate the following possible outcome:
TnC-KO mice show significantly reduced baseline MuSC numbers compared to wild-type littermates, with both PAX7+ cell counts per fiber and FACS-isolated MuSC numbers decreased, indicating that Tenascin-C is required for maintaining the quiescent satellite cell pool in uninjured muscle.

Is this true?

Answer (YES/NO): NO